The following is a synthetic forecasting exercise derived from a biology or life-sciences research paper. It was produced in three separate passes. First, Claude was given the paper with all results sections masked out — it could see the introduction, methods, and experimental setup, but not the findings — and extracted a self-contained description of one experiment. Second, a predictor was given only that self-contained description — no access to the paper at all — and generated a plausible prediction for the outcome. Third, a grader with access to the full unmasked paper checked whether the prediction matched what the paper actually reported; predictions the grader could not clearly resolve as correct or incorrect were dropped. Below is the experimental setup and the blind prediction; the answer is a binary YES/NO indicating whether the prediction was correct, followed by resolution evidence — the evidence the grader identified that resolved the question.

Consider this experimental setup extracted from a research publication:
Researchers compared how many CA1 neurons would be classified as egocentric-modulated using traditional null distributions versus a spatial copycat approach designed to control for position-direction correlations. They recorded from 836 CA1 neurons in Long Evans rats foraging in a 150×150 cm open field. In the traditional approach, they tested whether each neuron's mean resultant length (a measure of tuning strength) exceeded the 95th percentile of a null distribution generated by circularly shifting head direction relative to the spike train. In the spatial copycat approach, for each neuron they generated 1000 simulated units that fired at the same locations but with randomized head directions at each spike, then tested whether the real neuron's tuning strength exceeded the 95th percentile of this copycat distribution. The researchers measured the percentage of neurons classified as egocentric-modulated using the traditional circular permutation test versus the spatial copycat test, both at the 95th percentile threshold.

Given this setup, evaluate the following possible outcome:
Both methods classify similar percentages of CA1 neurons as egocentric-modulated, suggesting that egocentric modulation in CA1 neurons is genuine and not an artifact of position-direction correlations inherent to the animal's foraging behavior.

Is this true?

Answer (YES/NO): NO